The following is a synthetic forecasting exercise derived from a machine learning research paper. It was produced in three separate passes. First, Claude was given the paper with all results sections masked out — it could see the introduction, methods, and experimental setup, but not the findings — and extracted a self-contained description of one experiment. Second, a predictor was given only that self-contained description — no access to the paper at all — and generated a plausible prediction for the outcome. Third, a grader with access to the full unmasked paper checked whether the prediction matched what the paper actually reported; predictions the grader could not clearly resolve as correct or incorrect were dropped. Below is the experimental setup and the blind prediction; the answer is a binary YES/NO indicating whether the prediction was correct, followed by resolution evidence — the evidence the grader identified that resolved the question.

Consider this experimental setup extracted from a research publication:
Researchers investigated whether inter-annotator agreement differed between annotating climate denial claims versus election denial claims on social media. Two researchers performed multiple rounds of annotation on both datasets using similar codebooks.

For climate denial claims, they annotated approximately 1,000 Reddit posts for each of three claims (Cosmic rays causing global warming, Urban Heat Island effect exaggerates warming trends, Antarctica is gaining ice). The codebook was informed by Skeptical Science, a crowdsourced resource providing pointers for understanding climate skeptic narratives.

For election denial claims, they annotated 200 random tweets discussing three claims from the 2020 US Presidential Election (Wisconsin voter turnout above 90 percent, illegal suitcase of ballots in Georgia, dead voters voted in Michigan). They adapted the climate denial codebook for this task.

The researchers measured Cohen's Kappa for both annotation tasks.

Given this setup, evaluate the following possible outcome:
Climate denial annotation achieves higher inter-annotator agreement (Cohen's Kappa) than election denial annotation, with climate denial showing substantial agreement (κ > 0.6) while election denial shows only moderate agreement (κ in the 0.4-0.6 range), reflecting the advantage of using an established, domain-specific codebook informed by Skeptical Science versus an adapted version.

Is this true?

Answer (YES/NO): NO